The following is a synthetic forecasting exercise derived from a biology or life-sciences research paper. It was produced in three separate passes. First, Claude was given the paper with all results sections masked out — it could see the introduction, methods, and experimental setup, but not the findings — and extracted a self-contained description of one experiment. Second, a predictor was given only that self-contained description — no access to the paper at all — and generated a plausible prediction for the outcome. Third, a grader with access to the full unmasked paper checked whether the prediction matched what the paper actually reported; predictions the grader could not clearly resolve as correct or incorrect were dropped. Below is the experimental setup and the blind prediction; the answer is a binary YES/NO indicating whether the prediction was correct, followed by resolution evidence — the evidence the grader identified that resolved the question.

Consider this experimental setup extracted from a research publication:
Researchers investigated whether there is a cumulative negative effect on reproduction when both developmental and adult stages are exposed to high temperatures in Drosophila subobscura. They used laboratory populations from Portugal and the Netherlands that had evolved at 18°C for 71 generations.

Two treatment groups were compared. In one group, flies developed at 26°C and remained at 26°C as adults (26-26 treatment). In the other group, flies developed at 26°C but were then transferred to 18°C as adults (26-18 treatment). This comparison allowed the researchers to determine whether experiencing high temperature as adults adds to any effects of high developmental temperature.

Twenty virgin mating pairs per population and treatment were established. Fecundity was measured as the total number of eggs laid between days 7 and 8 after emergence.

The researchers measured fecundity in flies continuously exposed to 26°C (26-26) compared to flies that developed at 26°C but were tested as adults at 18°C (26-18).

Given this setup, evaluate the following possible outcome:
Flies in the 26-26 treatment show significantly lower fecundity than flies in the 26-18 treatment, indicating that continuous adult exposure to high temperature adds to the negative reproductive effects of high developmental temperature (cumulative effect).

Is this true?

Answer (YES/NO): NO